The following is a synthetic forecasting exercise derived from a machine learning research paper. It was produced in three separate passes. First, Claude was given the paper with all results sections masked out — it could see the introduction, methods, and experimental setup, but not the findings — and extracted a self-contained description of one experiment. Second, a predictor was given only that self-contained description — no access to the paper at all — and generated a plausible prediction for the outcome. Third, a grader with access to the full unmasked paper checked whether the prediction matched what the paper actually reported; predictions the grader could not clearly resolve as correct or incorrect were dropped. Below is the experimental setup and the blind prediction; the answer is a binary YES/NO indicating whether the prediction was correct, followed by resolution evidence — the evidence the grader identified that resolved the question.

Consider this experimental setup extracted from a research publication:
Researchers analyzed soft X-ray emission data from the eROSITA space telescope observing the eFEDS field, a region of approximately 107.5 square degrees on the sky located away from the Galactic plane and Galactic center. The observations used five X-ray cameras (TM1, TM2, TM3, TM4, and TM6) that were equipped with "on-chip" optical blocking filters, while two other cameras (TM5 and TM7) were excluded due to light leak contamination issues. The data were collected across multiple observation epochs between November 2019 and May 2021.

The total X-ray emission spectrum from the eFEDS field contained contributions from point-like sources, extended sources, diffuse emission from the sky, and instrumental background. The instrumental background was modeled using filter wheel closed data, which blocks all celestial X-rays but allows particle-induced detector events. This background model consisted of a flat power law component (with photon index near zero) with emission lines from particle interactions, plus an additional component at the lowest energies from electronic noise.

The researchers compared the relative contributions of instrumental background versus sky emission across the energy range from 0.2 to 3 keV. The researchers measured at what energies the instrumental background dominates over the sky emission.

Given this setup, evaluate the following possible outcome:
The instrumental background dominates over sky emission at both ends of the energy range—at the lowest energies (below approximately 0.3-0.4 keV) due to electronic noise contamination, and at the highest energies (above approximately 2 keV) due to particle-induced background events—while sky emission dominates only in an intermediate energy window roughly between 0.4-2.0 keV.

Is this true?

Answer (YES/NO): NO